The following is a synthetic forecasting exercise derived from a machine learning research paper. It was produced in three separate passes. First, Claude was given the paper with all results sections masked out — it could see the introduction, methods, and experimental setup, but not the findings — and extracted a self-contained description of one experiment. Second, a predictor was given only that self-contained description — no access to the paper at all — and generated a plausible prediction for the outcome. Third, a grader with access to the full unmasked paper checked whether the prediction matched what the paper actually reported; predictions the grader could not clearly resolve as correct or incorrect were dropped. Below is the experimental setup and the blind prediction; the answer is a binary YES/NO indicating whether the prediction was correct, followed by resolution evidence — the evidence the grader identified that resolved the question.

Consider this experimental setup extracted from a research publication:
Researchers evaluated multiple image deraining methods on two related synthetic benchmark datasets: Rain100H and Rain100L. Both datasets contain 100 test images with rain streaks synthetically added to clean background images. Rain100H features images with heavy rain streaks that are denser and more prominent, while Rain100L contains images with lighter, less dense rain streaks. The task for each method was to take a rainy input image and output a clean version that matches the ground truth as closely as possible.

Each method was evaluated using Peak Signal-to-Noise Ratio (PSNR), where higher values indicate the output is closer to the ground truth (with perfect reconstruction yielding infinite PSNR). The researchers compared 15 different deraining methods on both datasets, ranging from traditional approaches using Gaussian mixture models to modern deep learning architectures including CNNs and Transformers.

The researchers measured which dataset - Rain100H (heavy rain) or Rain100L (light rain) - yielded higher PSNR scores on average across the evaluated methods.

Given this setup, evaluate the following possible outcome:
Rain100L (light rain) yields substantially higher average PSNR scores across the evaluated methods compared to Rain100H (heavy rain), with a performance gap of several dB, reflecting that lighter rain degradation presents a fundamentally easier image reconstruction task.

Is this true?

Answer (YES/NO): YES